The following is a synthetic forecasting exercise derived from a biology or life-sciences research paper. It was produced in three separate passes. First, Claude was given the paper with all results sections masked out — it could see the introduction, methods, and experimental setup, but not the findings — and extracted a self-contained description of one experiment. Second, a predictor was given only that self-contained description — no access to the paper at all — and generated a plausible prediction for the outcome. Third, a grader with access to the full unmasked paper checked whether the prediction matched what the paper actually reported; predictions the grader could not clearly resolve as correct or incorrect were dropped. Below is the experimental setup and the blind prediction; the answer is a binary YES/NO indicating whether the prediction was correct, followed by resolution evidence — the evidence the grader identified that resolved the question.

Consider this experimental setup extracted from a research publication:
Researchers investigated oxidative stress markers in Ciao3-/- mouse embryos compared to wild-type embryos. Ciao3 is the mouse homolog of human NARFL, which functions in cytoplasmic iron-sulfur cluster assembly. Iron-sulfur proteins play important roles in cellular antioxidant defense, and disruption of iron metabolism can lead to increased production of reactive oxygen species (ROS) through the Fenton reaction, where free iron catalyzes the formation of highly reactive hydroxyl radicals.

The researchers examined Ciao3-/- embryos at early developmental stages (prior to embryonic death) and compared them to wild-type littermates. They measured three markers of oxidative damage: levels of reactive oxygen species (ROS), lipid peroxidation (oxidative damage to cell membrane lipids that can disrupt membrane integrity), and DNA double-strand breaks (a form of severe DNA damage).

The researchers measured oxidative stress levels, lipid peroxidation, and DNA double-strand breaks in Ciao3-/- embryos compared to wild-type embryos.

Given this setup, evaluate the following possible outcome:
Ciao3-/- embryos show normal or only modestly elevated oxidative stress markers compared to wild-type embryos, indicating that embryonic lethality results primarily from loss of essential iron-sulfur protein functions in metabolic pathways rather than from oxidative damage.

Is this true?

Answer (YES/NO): NO